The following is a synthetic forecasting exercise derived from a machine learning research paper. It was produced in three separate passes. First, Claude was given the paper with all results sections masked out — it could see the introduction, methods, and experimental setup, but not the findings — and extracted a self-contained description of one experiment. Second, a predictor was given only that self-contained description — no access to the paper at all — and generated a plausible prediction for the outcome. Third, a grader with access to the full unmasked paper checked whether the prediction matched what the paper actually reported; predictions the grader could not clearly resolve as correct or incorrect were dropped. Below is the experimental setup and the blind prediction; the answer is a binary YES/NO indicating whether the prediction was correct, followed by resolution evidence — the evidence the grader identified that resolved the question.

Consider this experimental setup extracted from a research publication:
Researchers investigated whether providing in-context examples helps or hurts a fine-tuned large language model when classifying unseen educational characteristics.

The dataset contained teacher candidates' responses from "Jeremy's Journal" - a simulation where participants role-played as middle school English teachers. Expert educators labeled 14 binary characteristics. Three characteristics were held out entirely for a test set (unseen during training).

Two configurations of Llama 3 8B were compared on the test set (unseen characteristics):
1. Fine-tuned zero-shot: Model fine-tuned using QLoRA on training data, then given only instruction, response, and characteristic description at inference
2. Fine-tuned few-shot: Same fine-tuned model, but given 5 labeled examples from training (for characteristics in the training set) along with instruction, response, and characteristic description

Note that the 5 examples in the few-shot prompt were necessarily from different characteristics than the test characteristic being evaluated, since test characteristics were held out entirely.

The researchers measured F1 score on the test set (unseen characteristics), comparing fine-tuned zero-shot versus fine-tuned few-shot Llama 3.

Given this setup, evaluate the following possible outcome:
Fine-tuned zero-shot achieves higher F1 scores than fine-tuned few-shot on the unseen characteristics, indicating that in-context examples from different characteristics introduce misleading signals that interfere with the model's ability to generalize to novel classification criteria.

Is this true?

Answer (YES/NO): NO